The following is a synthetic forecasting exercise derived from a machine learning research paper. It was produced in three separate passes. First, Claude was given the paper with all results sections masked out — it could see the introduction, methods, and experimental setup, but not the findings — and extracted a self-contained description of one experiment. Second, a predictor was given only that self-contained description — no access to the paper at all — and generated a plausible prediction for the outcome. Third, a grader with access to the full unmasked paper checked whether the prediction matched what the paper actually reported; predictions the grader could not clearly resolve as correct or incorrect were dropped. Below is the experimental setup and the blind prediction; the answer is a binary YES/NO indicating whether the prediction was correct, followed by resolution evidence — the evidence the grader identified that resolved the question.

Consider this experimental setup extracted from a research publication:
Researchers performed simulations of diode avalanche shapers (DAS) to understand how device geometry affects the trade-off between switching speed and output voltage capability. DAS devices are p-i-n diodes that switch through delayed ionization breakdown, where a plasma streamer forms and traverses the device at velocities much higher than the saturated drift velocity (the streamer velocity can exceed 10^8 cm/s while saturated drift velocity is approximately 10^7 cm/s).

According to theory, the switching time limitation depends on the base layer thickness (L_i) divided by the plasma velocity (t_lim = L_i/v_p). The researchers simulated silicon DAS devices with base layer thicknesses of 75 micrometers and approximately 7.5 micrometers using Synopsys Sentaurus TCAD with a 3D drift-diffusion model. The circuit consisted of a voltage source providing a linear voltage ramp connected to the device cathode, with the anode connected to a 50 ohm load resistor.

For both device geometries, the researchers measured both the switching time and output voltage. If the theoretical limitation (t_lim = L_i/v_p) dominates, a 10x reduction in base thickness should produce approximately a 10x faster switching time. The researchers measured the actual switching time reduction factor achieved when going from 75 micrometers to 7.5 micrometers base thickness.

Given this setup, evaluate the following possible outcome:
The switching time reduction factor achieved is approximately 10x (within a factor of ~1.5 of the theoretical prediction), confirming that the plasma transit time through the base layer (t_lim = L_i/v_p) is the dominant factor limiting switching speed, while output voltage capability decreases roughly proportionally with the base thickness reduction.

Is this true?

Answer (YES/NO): NO